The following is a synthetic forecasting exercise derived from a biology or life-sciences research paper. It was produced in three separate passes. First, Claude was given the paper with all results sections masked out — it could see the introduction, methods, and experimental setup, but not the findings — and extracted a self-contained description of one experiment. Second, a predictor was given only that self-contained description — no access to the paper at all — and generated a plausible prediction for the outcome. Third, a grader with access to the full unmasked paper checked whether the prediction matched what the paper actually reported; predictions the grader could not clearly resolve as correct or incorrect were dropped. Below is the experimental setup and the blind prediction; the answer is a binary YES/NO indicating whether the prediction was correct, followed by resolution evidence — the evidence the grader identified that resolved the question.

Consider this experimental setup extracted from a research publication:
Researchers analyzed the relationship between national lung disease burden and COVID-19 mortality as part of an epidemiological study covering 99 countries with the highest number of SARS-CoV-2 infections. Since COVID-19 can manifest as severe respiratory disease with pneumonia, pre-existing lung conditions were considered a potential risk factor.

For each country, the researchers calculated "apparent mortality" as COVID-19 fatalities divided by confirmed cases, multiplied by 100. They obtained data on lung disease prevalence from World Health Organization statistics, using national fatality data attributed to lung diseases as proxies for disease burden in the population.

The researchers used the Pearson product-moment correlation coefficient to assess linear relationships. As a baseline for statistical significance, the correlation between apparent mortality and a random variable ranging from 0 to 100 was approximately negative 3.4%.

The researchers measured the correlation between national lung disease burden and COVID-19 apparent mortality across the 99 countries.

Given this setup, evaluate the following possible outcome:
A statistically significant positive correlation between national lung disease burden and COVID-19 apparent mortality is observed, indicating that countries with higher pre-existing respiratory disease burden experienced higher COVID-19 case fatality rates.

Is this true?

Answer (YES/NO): NO